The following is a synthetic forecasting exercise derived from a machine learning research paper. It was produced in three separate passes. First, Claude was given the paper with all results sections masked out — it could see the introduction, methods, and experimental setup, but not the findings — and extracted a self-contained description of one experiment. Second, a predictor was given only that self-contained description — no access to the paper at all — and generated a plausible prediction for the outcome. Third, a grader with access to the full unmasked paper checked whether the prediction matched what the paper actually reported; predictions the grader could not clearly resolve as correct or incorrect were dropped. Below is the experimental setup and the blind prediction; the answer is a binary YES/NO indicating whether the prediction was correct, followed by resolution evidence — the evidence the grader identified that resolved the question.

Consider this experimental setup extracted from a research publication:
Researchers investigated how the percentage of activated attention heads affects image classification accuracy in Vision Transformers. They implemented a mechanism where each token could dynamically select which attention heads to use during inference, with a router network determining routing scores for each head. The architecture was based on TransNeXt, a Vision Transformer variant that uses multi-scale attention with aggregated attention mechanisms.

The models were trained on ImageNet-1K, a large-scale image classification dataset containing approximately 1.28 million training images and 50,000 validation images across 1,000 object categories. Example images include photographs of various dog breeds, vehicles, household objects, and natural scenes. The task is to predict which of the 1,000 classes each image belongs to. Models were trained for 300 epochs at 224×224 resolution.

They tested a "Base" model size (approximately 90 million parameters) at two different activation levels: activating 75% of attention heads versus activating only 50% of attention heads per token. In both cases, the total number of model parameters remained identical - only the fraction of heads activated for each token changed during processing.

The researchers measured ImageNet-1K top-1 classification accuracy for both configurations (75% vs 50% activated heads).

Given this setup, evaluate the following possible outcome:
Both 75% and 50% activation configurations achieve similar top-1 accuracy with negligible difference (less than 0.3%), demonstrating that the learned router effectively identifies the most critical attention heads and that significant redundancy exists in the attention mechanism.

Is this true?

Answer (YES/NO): YES